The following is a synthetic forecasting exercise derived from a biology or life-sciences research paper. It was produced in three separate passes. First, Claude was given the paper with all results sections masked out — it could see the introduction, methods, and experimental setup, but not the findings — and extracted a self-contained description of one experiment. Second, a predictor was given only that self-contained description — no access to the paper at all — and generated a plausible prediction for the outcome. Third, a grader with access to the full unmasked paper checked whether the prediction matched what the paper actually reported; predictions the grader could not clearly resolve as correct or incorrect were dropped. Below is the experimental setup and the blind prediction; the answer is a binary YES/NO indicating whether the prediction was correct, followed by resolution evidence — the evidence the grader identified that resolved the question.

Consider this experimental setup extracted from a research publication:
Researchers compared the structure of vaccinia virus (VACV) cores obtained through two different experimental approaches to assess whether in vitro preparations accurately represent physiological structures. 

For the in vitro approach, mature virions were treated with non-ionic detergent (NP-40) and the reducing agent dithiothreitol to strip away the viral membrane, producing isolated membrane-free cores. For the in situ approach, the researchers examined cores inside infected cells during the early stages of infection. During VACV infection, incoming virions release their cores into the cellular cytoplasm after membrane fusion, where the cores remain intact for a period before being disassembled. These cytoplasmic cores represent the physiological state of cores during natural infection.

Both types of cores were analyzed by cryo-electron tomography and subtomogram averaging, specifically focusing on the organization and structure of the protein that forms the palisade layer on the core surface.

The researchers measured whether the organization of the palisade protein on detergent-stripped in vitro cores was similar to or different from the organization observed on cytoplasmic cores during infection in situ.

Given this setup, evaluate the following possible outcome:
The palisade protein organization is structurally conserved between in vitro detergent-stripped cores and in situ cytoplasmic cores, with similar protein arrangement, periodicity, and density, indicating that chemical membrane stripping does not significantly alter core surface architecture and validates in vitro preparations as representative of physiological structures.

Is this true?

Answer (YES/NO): YES